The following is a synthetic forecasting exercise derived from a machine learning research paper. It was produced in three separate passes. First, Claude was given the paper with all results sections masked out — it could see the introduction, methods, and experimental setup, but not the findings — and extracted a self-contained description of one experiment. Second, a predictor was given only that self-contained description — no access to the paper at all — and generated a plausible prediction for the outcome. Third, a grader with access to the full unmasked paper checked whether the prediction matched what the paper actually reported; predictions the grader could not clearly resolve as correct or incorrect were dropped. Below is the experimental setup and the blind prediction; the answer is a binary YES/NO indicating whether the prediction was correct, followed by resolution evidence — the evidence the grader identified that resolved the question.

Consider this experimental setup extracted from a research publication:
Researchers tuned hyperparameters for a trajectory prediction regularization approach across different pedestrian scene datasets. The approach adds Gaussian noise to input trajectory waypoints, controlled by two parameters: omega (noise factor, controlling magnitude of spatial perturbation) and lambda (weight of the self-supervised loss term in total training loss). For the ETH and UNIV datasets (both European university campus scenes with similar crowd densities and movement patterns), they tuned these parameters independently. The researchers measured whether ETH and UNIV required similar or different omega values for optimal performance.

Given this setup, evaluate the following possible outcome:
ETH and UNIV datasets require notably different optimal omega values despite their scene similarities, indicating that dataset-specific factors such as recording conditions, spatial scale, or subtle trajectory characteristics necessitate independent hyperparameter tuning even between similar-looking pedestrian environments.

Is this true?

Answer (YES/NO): NO